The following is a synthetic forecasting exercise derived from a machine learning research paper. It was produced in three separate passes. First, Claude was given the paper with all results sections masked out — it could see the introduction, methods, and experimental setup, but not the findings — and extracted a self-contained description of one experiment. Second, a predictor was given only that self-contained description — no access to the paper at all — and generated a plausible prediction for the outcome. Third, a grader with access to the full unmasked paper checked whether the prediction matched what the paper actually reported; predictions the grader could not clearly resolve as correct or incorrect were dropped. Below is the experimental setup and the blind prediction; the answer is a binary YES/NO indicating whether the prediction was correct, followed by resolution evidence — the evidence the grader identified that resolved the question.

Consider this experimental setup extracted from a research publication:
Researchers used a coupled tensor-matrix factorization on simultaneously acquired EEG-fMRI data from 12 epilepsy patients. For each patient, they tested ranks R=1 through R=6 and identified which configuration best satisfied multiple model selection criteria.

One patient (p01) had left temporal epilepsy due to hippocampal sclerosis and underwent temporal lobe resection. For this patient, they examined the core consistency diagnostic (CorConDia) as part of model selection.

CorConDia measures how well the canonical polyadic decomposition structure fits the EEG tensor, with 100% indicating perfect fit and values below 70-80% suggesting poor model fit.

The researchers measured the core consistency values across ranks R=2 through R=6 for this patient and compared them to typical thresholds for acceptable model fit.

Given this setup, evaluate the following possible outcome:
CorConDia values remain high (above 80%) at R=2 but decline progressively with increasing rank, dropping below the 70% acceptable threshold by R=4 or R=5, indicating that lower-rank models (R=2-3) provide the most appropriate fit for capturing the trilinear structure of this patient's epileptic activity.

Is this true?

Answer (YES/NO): NO